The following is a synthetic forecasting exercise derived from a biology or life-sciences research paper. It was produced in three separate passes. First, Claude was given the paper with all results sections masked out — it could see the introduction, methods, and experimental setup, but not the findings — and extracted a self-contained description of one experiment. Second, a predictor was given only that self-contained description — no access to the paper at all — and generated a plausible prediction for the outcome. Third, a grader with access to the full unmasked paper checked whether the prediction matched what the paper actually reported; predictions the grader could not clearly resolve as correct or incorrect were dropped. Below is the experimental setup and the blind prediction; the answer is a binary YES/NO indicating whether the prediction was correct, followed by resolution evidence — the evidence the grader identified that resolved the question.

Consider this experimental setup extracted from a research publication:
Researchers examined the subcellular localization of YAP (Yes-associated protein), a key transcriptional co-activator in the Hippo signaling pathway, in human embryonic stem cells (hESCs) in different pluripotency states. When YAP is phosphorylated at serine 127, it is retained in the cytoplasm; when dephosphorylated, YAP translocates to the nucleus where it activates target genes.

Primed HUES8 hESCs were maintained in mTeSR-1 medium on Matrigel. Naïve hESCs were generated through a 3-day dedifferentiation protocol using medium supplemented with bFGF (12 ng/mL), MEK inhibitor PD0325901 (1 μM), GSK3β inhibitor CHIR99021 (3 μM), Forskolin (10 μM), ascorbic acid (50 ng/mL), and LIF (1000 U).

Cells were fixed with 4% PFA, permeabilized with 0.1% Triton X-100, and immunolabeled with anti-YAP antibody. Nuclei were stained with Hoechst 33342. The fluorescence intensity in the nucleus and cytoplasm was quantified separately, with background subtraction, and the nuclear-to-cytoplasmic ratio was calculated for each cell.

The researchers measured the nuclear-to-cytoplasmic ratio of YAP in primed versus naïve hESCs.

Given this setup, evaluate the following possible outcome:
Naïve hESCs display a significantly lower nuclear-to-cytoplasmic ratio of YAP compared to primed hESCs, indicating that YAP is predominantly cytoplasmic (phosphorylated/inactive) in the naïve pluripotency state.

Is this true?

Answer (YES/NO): NO